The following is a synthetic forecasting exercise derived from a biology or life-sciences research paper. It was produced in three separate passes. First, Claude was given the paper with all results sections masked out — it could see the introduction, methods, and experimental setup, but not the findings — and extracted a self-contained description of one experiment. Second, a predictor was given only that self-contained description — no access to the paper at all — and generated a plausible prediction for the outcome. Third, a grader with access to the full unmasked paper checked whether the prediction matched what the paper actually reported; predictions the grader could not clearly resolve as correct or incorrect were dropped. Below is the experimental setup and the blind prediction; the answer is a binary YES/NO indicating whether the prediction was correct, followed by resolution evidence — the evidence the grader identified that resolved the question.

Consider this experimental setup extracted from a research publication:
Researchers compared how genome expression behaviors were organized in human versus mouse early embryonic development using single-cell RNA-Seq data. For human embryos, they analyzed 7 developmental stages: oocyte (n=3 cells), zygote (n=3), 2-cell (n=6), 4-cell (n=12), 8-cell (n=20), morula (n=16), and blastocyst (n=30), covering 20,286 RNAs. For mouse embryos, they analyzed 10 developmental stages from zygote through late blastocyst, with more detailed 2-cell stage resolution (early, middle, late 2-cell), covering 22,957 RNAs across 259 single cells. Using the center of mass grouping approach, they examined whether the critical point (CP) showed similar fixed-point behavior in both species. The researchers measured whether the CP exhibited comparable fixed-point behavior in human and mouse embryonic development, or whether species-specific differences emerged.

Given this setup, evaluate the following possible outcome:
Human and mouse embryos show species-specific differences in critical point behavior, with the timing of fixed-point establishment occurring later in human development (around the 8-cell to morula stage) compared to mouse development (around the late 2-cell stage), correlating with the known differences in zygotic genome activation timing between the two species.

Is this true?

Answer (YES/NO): NO